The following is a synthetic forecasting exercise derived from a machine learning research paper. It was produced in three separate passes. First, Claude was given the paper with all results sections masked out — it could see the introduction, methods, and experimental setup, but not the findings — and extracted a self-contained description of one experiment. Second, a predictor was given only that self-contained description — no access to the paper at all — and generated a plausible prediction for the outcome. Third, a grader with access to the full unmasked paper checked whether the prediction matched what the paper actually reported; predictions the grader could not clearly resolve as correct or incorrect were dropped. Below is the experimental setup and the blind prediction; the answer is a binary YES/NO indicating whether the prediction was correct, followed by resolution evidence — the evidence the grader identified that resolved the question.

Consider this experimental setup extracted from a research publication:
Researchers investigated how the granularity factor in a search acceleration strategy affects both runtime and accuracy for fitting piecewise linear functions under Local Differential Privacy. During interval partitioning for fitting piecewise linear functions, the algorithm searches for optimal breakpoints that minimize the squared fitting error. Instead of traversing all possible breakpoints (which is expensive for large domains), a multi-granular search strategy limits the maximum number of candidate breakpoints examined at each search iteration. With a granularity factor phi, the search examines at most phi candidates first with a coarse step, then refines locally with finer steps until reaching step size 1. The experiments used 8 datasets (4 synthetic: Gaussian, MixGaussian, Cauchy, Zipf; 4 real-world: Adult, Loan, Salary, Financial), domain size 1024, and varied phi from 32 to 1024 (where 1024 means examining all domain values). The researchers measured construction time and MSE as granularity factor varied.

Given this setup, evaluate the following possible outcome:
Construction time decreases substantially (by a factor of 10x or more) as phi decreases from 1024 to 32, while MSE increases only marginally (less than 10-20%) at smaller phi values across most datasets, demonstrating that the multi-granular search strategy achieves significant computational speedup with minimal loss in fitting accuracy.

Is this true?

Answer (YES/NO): NO